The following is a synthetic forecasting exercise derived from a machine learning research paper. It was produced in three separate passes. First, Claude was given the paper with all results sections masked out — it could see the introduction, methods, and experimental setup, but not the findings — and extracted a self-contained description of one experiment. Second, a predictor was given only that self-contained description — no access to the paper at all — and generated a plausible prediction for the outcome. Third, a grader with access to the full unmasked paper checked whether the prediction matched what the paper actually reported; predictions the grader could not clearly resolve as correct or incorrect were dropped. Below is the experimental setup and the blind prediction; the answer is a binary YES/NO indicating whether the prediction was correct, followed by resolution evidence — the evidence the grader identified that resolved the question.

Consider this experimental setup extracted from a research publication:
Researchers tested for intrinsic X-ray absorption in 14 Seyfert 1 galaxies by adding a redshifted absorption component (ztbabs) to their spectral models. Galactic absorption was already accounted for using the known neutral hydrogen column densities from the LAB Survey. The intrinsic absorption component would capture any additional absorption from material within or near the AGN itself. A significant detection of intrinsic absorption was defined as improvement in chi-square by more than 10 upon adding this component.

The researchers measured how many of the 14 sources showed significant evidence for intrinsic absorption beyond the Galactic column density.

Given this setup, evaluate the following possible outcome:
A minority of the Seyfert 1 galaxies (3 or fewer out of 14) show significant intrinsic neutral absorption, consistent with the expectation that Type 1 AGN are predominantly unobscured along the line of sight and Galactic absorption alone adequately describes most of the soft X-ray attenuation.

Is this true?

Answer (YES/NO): YES